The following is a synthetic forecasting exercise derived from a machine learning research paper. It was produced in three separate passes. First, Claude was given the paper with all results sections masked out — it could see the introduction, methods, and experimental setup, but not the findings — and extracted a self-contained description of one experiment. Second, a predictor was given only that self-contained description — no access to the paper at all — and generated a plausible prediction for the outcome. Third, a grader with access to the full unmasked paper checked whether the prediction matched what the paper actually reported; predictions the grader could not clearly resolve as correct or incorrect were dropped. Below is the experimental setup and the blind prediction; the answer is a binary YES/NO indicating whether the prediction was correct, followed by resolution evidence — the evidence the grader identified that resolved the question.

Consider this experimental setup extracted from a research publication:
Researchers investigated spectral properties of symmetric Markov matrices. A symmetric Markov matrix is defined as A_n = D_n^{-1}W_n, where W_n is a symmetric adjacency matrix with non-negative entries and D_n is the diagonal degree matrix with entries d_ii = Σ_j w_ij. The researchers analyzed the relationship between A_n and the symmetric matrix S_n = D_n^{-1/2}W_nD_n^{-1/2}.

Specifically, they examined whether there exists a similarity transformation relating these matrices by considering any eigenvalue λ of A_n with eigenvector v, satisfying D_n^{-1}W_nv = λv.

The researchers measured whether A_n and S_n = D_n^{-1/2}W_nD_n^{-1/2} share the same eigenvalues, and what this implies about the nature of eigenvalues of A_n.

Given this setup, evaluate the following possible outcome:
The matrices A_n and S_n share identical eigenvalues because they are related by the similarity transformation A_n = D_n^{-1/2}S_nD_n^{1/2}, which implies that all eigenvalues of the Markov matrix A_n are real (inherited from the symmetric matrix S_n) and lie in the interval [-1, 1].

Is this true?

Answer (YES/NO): NO